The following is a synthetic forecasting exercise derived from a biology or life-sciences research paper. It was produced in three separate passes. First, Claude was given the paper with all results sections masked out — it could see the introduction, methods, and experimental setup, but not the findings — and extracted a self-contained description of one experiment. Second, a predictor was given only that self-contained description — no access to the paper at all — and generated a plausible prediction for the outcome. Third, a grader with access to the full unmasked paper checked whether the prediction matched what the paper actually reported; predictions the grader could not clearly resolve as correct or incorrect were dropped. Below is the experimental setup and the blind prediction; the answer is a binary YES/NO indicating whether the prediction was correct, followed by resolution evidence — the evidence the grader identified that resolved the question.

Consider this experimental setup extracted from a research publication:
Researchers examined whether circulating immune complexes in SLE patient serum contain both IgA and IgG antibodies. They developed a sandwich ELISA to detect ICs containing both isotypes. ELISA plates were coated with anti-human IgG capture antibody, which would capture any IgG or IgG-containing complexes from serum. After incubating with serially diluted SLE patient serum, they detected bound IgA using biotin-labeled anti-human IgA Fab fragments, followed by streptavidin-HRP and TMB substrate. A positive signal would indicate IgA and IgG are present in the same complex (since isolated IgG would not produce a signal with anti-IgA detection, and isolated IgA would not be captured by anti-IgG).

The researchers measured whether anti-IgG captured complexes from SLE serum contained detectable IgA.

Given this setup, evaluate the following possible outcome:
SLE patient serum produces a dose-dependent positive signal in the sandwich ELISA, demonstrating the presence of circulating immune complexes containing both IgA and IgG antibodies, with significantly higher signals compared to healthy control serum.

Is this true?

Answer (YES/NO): NO